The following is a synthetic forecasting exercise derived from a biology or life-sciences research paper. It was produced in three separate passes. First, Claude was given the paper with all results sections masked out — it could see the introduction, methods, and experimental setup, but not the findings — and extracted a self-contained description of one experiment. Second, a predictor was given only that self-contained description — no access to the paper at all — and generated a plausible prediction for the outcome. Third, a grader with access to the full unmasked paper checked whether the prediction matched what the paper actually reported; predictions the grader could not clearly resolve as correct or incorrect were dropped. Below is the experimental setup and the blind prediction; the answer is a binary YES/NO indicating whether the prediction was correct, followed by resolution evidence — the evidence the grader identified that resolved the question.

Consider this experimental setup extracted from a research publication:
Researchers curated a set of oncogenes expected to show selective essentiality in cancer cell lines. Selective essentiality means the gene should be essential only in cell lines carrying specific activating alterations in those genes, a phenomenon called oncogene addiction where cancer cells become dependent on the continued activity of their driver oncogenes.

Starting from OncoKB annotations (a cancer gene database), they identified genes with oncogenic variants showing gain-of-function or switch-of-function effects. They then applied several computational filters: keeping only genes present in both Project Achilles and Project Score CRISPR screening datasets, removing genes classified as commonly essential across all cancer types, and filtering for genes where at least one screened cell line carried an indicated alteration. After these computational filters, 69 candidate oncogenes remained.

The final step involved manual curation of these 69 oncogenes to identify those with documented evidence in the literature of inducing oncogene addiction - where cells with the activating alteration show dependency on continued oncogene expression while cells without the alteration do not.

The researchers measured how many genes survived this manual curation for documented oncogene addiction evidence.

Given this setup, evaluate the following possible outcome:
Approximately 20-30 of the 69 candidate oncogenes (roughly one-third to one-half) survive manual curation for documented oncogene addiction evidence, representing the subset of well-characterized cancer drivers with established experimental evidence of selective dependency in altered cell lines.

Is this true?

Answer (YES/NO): NO